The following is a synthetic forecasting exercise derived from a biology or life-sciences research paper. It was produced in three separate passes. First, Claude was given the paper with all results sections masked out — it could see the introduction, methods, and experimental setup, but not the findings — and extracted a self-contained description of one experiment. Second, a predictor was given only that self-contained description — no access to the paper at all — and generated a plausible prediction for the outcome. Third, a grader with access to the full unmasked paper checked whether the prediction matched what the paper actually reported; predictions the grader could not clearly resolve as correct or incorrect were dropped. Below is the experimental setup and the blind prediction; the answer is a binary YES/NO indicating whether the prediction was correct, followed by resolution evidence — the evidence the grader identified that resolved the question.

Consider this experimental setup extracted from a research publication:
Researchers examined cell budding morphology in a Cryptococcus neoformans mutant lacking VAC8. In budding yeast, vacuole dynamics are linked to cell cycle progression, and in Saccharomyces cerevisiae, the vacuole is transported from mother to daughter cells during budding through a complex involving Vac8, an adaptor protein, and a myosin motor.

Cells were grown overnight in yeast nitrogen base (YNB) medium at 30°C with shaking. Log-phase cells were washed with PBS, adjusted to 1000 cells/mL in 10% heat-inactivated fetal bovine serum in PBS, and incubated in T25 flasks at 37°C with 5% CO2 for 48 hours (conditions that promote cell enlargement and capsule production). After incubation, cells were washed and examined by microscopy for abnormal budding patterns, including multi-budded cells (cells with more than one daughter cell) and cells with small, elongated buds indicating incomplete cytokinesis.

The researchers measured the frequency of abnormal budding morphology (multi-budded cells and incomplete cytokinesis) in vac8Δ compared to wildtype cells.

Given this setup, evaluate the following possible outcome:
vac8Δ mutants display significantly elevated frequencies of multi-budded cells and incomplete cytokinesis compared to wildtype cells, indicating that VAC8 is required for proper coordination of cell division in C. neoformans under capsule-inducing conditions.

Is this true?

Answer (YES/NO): YES